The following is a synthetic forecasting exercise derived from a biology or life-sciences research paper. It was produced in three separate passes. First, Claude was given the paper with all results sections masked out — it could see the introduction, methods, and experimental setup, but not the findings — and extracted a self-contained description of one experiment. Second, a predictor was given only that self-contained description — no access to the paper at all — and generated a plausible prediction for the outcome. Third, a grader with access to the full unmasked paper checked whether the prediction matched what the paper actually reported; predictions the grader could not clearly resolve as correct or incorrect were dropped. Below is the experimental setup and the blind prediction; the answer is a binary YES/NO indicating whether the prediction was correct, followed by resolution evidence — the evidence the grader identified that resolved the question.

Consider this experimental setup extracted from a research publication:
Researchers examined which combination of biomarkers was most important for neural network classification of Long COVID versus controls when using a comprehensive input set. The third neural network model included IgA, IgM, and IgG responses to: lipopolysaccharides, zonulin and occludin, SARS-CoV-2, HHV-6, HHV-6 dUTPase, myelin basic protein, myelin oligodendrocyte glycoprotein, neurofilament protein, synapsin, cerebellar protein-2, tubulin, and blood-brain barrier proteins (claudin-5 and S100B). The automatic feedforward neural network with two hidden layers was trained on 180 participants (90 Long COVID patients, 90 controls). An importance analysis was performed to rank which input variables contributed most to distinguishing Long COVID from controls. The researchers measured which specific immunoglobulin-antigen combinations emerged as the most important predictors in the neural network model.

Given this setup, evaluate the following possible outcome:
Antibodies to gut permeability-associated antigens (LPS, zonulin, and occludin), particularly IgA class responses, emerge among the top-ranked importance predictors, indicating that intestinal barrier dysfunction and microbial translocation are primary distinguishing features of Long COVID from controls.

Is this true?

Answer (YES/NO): NO